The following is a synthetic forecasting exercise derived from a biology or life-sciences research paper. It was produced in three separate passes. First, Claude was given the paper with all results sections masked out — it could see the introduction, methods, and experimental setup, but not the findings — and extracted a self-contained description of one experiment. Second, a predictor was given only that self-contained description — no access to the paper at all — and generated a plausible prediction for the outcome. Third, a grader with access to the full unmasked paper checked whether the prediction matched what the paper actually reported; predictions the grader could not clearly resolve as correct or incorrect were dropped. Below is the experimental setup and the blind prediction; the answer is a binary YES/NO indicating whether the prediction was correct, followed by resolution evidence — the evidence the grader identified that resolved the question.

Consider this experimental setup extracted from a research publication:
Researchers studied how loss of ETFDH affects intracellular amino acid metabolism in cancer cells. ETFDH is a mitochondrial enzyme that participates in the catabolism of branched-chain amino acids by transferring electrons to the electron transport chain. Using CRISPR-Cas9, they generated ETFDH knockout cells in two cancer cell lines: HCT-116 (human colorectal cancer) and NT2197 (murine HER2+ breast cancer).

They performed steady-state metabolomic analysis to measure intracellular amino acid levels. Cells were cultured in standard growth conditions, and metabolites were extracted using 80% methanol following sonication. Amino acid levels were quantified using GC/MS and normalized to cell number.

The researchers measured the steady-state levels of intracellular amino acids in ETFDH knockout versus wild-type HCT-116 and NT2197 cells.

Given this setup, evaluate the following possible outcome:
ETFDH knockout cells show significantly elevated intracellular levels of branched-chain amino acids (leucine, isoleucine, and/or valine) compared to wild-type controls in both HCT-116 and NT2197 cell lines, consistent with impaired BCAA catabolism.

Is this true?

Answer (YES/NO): YES